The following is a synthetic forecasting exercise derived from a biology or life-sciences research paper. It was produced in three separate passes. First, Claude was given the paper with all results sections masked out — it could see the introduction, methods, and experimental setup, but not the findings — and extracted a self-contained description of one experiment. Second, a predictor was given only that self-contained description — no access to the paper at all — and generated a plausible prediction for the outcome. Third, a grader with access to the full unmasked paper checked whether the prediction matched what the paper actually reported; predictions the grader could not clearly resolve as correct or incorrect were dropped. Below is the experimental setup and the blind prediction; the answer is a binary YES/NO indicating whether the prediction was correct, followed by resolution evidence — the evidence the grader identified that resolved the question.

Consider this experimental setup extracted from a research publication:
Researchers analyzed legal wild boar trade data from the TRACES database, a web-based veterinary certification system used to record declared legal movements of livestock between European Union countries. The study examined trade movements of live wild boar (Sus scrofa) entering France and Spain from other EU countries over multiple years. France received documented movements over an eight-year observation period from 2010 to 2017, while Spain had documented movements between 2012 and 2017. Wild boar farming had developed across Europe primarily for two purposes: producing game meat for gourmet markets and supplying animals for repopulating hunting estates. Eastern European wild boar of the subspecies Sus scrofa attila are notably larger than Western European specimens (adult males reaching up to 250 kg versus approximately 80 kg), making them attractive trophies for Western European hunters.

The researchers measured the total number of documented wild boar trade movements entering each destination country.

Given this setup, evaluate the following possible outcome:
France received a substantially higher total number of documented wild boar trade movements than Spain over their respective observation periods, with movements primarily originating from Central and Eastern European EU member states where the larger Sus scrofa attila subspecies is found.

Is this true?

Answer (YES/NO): YES